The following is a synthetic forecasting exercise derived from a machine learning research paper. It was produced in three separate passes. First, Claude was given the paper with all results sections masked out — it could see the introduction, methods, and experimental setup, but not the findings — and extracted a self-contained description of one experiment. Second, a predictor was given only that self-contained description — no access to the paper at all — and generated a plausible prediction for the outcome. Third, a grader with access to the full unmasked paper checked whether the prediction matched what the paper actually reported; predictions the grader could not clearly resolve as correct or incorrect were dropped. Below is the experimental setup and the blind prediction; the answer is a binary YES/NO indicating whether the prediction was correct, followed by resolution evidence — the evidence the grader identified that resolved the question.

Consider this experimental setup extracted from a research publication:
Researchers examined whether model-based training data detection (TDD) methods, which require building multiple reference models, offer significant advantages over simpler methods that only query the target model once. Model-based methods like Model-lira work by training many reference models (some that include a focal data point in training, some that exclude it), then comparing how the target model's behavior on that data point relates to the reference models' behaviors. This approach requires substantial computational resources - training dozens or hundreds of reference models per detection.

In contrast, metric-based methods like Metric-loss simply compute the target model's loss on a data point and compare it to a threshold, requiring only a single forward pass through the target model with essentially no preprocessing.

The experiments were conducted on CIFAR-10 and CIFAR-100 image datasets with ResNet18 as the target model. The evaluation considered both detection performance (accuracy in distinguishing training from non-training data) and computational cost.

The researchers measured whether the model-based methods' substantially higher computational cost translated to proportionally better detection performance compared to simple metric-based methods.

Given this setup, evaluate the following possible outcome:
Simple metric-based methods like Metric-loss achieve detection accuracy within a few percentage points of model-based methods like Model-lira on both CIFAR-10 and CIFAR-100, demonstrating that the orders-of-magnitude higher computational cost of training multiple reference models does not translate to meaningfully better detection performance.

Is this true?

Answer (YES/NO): NO